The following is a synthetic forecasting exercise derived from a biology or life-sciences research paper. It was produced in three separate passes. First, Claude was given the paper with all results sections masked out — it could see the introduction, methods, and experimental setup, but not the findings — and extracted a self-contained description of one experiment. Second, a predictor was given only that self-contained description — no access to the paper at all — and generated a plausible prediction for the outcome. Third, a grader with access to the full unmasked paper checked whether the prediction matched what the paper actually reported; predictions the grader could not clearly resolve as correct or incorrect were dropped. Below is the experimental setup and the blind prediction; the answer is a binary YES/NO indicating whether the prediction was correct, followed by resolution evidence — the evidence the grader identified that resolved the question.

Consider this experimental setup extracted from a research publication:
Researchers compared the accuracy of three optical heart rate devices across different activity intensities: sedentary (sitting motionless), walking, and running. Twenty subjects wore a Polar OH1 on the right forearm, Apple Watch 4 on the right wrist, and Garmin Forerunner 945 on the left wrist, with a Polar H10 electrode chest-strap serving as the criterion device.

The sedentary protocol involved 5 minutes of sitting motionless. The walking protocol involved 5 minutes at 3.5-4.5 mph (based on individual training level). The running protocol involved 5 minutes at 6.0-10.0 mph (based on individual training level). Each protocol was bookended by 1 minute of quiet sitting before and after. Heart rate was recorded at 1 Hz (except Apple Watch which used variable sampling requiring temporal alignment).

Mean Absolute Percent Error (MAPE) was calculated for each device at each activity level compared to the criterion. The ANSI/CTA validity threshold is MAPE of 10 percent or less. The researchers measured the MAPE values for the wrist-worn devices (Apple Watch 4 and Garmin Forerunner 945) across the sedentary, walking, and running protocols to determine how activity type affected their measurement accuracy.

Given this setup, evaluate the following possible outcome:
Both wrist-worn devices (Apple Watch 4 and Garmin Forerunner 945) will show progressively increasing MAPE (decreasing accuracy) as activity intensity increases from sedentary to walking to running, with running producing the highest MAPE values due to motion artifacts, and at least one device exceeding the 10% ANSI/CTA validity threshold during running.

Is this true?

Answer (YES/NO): NO